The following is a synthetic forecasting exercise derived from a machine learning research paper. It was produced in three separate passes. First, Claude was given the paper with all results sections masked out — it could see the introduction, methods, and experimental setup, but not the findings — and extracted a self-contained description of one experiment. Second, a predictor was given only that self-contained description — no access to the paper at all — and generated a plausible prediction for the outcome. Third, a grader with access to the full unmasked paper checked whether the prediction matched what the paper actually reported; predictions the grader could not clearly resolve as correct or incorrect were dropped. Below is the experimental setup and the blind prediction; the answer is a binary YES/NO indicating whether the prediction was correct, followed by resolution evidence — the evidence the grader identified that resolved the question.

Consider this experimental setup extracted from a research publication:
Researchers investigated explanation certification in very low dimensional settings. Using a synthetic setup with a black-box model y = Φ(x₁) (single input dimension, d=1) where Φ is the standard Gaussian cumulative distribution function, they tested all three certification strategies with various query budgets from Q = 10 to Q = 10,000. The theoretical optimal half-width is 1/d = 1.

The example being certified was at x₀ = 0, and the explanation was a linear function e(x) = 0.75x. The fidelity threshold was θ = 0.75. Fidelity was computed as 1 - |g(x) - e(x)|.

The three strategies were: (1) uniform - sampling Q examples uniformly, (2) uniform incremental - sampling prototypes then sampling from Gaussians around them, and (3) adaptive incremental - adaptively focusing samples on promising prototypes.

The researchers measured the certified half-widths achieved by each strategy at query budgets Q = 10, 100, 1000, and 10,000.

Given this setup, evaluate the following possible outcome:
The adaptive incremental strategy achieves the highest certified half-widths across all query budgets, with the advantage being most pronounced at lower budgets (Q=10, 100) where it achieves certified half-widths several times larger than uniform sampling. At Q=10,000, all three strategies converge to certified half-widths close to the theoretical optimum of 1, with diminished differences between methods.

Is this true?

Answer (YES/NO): NO